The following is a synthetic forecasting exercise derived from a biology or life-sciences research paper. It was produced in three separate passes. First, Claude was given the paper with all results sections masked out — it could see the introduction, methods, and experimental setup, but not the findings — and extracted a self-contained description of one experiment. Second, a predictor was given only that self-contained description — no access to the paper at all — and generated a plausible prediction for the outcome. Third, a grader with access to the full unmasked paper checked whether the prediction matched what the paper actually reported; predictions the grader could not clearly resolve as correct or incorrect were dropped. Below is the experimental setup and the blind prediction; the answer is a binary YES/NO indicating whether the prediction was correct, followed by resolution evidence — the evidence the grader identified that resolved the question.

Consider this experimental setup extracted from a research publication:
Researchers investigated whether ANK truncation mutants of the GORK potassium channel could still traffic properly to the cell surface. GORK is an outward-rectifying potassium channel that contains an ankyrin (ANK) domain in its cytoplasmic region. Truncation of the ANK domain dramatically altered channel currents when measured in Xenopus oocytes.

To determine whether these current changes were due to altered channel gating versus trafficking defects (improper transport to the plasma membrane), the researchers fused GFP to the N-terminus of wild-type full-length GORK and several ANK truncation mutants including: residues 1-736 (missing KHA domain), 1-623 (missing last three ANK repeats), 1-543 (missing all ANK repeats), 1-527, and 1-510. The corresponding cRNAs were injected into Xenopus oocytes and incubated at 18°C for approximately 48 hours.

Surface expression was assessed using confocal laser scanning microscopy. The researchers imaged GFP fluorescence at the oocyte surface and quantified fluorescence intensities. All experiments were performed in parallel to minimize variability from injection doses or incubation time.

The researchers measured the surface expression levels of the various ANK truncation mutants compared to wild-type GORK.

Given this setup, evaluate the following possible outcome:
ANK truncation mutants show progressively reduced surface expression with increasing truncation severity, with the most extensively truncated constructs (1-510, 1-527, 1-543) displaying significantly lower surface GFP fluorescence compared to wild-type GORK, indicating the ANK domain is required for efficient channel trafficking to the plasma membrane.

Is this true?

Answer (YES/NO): NO